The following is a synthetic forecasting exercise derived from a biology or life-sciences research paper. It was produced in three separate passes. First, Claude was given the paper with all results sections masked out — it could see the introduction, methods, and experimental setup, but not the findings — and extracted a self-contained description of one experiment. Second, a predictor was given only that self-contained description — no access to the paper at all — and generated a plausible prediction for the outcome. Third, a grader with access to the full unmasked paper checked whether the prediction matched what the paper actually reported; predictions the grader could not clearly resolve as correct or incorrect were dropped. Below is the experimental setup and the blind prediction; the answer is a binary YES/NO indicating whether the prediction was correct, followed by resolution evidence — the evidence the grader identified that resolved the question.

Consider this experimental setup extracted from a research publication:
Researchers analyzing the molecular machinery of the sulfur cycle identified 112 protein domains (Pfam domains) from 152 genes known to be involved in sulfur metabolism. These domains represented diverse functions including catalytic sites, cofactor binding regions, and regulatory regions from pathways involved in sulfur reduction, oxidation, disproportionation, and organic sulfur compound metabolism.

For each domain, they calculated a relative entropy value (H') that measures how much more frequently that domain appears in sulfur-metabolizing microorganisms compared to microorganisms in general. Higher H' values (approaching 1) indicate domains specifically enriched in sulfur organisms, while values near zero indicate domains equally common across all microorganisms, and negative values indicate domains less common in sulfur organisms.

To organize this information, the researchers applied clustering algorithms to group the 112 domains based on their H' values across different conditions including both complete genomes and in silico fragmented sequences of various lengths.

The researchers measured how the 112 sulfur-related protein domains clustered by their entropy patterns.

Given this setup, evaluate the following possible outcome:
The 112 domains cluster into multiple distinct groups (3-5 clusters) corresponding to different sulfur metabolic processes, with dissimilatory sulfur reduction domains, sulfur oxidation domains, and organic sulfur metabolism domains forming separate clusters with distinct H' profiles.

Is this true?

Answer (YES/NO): NO